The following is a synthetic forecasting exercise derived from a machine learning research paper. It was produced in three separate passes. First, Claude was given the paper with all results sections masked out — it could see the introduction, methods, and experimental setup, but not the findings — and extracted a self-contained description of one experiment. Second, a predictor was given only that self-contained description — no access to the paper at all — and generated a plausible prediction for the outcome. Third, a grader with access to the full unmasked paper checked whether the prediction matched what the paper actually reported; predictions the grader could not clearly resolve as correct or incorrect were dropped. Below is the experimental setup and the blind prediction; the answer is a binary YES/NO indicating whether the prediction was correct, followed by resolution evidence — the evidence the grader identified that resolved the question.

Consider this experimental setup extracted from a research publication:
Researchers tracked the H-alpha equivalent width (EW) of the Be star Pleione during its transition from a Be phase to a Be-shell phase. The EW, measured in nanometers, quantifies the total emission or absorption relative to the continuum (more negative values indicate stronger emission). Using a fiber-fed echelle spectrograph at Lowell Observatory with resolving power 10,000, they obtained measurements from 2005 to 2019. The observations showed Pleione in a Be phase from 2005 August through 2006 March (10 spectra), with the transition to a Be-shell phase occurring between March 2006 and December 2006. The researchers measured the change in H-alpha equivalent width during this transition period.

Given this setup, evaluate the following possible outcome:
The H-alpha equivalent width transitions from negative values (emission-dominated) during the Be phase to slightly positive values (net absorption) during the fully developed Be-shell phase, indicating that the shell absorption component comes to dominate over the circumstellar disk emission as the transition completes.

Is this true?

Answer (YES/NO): NO